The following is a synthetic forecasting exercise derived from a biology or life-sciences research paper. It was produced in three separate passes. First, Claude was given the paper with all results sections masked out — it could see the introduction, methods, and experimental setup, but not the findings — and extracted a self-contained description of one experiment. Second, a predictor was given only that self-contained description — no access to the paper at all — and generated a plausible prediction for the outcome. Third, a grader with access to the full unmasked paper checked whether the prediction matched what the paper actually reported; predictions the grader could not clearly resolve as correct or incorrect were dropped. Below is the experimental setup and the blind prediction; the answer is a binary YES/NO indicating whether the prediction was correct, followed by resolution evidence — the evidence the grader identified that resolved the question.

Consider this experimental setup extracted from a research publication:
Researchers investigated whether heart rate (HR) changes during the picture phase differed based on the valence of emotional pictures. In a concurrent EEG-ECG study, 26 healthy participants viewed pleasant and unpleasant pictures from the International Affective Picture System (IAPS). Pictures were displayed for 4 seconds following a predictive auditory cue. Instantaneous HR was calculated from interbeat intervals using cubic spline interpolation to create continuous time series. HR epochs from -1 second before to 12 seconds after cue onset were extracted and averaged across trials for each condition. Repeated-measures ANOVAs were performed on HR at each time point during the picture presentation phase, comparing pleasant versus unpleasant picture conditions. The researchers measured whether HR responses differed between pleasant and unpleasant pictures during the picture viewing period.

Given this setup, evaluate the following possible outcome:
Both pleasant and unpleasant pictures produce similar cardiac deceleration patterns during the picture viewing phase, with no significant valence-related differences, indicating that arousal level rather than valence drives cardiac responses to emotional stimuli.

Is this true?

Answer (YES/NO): NO